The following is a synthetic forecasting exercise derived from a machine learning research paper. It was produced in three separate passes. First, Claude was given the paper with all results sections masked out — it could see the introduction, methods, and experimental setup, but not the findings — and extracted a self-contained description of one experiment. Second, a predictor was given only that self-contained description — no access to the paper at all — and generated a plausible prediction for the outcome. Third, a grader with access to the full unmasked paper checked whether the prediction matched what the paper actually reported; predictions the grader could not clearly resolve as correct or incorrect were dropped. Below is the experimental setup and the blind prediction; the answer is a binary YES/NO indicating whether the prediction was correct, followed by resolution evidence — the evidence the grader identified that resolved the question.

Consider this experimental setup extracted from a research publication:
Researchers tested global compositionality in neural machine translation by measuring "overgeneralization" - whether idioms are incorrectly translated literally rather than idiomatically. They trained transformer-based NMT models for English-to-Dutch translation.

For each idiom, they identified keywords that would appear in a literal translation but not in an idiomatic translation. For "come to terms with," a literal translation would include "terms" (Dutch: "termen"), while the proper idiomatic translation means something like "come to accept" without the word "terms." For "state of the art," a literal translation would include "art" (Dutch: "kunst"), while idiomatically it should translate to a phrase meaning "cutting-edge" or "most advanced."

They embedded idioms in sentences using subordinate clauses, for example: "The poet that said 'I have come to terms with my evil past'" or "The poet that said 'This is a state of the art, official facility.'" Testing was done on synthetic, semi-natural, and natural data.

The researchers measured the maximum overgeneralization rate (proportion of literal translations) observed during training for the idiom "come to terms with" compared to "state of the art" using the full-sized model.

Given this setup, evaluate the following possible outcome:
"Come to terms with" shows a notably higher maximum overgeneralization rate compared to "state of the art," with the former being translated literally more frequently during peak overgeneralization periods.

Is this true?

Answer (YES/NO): NO